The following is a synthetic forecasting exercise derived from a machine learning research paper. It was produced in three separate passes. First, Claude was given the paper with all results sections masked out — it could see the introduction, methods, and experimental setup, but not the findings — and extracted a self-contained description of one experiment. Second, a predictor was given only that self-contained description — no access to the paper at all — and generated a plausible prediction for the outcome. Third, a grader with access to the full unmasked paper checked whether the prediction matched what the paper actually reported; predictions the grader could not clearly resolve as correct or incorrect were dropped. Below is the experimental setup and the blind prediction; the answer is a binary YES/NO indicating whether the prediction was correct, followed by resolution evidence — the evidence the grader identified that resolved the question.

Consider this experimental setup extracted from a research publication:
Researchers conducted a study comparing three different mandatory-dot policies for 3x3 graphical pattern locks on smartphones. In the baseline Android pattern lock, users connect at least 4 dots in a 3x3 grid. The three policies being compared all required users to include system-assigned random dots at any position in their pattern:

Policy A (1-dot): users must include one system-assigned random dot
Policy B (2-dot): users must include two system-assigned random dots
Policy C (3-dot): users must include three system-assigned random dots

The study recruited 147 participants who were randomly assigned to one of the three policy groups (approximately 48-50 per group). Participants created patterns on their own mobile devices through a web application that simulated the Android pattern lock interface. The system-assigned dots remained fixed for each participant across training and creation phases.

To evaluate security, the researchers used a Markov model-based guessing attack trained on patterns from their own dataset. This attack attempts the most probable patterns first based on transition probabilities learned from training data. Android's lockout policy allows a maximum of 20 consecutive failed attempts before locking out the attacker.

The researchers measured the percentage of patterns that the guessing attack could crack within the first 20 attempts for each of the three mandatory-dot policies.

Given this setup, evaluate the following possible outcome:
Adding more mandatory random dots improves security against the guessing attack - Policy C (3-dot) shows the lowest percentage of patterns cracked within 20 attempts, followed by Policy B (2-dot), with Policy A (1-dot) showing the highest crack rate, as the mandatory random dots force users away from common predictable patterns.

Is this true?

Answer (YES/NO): NO